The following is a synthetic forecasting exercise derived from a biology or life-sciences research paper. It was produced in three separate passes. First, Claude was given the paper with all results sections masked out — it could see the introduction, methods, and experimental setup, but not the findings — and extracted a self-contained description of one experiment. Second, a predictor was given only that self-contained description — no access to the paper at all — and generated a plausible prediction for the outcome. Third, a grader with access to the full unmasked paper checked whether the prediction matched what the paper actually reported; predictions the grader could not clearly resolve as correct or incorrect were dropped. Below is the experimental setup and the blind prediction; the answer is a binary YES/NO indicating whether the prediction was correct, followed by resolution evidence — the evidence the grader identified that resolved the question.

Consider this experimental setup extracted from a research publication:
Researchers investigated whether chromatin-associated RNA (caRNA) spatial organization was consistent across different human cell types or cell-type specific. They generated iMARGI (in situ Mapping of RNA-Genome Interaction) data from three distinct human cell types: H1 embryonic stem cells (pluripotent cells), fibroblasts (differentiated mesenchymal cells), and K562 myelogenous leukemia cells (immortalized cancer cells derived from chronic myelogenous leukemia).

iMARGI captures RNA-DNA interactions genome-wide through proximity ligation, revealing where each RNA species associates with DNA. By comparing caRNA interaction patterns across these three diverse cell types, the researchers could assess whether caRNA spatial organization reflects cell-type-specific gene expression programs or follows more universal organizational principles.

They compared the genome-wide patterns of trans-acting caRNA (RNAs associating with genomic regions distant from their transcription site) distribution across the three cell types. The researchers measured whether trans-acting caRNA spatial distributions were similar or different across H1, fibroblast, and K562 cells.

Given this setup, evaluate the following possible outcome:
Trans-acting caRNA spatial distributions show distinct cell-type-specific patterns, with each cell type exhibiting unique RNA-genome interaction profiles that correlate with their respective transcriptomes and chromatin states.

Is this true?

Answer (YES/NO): NO